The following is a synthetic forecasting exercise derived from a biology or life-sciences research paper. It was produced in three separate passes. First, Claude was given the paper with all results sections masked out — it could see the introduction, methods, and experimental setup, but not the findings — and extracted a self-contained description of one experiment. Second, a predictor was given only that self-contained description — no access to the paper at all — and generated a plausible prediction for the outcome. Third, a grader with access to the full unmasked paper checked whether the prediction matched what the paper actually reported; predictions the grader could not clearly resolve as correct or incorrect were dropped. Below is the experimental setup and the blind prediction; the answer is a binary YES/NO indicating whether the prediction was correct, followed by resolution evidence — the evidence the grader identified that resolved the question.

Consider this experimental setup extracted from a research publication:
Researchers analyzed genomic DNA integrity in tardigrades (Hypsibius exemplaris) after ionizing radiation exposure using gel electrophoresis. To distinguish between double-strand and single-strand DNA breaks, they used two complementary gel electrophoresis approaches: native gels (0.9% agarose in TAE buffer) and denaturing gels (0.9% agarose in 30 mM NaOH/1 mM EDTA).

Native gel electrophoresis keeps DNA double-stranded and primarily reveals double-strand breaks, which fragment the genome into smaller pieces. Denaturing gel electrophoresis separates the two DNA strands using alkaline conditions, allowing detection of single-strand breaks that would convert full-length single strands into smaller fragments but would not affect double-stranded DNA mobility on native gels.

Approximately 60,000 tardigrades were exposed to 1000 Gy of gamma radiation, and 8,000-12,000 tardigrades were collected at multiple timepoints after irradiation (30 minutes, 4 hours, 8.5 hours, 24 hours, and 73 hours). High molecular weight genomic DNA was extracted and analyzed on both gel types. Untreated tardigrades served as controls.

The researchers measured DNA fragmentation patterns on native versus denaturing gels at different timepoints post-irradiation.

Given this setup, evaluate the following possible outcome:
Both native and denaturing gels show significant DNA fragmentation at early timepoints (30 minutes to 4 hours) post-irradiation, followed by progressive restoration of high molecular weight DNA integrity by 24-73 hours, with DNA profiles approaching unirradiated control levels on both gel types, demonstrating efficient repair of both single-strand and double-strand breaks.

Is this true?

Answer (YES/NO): NO